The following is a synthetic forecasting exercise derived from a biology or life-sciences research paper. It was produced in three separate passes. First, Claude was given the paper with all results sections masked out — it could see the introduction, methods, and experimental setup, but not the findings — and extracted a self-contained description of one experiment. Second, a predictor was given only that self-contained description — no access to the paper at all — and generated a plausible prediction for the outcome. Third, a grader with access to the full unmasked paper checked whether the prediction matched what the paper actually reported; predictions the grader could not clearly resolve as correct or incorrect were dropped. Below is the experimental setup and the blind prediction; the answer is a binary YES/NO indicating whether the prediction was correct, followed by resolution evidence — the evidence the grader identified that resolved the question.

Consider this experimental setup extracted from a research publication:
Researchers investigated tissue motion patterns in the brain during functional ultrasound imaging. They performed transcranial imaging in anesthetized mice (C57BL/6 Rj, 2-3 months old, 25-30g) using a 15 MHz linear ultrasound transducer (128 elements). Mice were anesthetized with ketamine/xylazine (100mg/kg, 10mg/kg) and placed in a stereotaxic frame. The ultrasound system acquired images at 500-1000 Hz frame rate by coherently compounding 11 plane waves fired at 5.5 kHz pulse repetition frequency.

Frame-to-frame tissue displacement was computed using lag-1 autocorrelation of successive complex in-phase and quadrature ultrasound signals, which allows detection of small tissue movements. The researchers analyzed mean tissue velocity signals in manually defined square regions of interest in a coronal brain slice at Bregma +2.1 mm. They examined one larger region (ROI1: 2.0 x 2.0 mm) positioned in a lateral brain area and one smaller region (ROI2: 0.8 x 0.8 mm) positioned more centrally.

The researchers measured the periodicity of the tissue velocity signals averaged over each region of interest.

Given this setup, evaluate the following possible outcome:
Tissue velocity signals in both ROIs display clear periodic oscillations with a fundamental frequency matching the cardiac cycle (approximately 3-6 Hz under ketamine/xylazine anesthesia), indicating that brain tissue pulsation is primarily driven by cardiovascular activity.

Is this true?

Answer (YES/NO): NO